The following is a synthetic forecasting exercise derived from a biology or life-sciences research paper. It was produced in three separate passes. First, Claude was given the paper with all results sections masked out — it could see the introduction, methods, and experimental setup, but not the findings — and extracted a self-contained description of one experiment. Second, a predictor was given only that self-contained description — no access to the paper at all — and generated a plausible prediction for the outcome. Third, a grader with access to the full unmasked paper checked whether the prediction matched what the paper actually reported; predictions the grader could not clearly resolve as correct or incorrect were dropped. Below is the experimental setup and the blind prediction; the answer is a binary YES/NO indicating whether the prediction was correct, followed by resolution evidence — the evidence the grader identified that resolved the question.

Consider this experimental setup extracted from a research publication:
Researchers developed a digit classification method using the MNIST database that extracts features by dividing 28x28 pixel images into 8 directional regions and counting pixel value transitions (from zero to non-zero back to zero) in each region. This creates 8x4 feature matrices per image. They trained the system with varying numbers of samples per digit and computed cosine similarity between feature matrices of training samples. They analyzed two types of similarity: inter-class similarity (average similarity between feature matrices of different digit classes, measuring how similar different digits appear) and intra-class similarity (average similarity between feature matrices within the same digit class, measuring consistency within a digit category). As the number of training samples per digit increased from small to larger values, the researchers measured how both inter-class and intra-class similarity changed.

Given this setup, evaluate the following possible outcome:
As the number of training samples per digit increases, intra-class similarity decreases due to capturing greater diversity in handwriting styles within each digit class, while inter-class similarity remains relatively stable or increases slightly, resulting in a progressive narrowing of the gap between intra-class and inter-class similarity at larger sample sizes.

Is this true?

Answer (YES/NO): NO